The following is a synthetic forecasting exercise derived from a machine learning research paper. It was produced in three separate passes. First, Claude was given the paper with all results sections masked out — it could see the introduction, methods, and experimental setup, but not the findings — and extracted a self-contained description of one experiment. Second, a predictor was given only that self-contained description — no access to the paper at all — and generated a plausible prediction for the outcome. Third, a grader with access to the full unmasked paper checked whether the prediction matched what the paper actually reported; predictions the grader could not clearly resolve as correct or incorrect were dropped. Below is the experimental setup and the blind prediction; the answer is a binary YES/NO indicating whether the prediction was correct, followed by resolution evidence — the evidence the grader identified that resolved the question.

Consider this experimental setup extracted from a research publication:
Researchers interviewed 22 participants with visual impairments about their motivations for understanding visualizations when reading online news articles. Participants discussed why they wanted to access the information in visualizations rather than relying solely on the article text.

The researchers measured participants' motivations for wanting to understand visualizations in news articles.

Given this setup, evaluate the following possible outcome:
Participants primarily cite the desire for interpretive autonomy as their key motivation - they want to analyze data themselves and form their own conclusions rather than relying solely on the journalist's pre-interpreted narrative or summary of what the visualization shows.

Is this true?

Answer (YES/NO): NO